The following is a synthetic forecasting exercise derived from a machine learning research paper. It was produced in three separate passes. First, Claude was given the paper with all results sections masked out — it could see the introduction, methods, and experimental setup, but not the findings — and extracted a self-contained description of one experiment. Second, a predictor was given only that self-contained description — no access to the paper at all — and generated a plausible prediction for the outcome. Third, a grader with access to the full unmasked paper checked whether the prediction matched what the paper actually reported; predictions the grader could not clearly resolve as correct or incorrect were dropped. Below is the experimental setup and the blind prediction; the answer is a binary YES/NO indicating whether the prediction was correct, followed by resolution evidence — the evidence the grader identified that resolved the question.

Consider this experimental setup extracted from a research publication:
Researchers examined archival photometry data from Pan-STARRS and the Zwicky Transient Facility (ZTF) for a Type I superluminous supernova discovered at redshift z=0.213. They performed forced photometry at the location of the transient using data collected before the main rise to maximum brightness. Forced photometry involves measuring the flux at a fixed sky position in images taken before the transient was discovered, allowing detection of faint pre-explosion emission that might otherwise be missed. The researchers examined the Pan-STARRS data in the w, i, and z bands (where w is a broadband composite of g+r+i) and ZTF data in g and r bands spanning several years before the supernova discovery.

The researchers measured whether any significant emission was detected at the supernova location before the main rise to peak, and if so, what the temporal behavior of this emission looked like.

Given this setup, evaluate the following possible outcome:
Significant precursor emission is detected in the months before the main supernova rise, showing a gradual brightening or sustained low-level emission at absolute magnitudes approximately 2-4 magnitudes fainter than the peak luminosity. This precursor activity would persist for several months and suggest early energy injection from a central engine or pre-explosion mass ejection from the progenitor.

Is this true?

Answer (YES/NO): NO